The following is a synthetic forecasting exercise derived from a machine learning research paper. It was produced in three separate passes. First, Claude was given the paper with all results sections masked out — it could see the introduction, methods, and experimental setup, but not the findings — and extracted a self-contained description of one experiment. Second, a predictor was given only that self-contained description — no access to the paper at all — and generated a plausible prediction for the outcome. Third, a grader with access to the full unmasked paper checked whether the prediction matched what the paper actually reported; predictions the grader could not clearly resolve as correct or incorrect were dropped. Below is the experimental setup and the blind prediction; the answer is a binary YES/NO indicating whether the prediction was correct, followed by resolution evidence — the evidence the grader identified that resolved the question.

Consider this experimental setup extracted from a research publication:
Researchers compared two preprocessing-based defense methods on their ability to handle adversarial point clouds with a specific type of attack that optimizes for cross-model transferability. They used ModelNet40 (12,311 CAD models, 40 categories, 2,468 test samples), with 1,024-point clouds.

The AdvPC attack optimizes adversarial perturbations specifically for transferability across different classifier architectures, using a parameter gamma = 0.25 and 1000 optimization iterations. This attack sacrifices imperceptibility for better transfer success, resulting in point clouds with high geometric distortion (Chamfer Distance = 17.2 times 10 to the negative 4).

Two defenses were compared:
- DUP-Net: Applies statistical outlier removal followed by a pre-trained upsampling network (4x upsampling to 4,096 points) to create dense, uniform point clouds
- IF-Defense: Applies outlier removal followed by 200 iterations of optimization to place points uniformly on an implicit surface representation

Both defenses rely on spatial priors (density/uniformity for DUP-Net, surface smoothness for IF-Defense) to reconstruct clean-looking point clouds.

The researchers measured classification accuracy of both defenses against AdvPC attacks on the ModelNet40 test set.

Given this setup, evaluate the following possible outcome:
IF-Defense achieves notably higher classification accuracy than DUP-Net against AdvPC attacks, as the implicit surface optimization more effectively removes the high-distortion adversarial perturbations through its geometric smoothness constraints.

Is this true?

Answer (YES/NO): YES